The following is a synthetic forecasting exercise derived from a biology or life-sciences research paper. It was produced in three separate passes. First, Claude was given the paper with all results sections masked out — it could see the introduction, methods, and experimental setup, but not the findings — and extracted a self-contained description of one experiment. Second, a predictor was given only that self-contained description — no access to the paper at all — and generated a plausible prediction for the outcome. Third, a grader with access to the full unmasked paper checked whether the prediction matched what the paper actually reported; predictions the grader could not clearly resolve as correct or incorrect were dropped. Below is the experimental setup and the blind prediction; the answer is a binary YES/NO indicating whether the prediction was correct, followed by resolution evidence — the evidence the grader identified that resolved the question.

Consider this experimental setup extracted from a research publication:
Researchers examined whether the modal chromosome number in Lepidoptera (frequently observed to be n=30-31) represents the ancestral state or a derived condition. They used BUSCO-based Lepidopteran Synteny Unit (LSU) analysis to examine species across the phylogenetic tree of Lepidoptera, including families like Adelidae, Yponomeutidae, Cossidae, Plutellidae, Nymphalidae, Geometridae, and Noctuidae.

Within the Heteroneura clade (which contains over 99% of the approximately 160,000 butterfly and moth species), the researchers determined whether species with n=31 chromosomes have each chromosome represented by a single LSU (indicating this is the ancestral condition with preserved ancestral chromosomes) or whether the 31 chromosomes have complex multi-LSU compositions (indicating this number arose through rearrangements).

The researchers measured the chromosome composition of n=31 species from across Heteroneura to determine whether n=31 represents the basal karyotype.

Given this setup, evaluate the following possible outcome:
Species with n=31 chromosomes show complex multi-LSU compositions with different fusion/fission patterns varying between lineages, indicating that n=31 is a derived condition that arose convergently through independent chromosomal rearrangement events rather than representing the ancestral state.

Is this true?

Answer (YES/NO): NO